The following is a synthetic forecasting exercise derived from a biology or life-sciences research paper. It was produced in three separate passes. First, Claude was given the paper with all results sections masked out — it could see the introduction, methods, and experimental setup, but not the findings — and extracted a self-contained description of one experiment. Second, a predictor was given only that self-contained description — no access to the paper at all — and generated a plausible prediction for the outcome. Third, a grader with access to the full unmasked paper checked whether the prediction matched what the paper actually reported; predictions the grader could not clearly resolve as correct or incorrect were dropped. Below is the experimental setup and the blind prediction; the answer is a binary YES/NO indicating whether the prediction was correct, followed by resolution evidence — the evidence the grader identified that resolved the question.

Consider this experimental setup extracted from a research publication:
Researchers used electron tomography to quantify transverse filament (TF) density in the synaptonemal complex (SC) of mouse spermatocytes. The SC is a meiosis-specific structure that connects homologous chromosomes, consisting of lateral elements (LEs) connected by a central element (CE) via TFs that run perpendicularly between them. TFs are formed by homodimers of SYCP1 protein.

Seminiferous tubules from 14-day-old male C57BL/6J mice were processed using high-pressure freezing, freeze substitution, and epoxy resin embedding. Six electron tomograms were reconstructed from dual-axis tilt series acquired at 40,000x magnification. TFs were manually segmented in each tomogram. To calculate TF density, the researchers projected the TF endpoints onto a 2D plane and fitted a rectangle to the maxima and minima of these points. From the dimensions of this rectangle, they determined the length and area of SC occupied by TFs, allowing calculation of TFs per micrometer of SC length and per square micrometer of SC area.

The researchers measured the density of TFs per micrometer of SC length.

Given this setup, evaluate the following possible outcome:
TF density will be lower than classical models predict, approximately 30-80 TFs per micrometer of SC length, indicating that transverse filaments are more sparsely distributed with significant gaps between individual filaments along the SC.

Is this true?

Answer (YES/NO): YES